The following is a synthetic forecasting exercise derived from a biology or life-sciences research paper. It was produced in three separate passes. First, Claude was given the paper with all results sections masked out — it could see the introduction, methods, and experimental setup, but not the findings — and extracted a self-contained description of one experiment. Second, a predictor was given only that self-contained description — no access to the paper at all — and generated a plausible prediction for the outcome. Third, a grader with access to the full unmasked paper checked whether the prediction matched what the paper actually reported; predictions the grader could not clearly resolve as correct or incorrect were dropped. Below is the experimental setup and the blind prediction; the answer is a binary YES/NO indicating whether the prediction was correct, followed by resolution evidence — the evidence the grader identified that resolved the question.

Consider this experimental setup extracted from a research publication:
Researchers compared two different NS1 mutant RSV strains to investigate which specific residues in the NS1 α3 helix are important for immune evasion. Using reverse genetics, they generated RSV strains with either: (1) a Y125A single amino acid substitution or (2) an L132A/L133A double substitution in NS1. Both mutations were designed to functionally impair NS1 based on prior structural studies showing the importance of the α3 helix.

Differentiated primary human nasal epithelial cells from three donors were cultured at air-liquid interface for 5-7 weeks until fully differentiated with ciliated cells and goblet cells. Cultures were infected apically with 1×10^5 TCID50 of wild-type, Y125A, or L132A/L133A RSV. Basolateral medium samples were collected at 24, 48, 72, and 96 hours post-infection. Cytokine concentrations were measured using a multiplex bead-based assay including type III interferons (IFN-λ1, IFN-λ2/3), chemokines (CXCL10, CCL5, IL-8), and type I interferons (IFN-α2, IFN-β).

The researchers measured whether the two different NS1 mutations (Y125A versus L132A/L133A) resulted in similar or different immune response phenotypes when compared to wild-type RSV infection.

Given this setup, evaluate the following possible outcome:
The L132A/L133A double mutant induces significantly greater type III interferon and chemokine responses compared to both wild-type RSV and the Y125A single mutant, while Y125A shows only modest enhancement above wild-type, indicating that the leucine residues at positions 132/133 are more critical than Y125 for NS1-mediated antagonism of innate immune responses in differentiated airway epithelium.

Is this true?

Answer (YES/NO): NO